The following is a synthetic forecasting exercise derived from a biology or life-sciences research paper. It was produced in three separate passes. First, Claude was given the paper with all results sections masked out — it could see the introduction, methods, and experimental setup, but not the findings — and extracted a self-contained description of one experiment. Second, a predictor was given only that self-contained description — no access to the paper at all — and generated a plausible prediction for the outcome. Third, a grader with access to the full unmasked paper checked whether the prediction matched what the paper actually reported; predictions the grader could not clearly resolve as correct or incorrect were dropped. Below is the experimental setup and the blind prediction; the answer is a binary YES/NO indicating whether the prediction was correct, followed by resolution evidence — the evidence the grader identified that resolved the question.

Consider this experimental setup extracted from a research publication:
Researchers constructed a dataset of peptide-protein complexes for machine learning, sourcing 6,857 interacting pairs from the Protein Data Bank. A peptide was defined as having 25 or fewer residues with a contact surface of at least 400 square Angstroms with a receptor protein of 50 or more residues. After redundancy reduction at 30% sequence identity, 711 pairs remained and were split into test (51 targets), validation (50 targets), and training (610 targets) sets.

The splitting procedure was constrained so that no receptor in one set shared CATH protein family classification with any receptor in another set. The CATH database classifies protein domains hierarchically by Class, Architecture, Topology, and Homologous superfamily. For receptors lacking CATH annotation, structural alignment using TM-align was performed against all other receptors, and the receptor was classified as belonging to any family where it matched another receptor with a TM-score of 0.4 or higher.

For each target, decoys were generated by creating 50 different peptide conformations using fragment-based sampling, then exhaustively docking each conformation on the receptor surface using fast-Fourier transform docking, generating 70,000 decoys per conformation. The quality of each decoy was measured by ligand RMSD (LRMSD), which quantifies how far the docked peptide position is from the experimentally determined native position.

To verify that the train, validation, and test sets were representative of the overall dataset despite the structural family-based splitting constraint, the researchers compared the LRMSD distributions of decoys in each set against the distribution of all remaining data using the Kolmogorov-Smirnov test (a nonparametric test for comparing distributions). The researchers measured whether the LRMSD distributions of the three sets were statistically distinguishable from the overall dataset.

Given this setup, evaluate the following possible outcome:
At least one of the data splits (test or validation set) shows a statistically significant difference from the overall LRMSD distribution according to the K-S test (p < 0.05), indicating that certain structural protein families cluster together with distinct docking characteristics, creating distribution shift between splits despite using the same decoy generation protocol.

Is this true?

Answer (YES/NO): NO